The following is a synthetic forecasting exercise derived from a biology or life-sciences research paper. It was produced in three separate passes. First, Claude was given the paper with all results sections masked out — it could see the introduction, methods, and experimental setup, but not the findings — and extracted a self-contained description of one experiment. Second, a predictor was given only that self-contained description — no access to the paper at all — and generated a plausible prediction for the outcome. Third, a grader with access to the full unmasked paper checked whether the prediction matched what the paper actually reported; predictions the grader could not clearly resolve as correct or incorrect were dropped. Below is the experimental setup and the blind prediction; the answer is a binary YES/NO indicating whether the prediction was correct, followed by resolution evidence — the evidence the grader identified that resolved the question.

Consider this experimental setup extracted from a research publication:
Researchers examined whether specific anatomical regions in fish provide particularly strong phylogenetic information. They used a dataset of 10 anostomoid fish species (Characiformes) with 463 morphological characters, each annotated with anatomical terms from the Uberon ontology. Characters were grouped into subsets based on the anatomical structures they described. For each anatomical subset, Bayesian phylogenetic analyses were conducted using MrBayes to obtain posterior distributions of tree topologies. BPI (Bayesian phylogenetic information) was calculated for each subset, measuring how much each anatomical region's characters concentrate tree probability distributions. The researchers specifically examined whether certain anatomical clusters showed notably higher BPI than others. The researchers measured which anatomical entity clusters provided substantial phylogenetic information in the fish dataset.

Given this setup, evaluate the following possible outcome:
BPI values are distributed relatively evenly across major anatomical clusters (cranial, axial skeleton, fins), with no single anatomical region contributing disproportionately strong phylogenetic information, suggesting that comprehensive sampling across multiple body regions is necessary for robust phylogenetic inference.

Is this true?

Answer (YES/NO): NO